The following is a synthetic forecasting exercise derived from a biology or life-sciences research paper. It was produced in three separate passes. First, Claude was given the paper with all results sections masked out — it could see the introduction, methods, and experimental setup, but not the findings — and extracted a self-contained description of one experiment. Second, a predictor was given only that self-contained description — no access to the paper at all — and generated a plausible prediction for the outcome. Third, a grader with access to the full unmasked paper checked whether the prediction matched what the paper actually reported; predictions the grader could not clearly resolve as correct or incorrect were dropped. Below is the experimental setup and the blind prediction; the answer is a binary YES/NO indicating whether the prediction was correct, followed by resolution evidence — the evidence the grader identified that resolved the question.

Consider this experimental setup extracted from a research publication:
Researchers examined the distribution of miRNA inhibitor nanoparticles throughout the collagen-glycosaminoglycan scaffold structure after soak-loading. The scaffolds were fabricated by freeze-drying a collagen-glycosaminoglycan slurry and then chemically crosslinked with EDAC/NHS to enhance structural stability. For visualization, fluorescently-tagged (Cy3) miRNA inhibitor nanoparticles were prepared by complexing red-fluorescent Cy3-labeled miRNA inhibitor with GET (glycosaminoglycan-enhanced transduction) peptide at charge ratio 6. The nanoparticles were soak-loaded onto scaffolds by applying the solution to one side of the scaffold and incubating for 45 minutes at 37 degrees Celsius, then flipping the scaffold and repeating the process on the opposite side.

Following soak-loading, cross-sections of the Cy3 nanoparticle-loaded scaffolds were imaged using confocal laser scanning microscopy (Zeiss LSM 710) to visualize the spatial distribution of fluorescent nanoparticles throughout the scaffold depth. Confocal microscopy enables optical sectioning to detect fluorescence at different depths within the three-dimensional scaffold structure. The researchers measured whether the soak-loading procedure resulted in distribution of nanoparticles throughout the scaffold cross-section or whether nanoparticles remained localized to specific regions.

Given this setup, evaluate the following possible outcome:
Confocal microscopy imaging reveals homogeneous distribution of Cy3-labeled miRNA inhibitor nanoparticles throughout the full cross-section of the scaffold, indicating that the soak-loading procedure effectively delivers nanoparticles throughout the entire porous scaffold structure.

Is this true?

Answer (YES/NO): YES